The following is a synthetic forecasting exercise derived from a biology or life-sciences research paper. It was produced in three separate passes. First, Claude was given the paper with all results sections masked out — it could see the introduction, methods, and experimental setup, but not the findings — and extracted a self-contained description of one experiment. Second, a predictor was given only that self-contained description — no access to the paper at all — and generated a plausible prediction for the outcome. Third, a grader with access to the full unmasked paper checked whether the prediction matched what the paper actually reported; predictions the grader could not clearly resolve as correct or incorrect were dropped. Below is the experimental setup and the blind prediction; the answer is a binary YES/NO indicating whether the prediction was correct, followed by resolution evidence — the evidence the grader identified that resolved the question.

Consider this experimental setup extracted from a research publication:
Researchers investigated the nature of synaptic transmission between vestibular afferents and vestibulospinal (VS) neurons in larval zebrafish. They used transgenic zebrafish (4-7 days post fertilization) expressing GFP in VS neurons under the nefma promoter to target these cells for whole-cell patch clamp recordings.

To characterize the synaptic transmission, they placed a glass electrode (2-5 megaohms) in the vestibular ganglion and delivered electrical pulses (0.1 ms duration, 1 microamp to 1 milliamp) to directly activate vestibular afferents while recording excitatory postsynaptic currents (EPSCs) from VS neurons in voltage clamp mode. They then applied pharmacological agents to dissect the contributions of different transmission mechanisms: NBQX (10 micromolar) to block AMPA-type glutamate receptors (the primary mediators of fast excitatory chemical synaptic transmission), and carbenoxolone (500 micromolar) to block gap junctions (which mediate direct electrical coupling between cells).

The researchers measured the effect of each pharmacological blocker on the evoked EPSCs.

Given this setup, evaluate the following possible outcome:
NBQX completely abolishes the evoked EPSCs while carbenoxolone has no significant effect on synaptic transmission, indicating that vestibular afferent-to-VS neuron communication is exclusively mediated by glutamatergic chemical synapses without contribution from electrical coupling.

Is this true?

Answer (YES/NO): NO